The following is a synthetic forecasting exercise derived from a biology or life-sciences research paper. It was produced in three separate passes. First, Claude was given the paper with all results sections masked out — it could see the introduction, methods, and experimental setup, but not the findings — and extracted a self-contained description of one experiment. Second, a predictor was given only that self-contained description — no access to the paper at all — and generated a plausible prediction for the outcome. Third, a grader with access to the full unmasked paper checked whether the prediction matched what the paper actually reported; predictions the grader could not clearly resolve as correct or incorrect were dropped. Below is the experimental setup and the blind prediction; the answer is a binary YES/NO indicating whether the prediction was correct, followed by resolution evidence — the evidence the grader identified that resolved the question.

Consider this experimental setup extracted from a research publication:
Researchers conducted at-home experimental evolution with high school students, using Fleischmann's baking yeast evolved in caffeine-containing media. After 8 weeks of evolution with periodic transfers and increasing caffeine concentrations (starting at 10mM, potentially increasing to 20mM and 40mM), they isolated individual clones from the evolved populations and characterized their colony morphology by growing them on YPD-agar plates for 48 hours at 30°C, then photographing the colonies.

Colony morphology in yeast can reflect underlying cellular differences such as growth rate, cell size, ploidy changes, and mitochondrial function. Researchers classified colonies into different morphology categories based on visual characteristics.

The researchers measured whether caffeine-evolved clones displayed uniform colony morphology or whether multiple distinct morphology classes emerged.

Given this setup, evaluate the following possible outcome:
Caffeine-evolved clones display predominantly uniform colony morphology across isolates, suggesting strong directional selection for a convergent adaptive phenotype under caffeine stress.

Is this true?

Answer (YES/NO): NO